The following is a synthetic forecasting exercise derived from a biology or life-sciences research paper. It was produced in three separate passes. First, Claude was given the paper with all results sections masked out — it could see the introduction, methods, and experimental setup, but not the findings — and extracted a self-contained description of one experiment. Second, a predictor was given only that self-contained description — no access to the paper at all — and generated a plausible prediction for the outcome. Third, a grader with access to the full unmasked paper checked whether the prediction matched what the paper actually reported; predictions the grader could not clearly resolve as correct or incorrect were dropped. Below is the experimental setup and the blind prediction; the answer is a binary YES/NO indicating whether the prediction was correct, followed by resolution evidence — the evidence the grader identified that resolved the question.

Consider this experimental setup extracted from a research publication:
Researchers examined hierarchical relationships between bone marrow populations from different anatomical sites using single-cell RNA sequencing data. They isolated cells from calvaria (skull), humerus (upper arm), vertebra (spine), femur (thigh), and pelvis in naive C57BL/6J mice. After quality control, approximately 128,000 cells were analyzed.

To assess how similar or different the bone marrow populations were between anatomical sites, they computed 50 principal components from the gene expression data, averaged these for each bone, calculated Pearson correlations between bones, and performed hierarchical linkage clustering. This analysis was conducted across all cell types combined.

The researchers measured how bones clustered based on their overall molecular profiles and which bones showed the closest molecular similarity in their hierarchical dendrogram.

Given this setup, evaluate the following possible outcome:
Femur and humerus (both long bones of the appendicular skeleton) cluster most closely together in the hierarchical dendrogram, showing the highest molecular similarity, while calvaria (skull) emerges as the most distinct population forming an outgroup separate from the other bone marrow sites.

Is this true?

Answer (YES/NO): NO